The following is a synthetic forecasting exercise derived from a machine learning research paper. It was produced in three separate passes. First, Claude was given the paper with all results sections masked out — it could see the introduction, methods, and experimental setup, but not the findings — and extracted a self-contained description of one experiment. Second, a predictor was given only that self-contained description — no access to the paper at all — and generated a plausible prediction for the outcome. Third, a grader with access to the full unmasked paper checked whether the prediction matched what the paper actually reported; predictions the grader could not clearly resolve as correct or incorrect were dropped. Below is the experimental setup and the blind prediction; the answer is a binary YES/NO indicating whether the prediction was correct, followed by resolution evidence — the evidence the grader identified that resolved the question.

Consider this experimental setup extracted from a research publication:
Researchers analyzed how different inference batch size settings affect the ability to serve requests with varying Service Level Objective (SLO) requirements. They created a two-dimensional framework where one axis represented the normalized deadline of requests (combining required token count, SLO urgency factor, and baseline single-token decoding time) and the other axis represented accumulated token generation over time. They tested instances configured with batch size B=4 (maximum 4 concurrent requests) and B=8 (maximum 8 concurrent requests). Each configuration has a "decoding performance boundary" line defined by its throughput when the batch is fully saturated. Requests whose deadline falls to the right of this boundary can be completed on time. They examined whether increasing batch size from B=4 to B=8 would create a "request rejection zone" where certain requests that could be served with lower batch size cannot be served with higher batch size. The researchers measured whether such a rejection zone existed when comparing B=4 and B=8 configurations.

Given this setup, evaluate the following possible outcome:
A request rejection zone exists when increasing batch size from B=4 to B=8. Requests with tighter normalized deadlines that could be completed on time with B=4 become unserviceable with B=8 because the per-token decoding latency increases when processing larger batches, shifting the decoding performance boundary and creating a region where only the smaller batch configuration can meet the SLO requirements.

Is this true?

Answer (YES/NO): YES